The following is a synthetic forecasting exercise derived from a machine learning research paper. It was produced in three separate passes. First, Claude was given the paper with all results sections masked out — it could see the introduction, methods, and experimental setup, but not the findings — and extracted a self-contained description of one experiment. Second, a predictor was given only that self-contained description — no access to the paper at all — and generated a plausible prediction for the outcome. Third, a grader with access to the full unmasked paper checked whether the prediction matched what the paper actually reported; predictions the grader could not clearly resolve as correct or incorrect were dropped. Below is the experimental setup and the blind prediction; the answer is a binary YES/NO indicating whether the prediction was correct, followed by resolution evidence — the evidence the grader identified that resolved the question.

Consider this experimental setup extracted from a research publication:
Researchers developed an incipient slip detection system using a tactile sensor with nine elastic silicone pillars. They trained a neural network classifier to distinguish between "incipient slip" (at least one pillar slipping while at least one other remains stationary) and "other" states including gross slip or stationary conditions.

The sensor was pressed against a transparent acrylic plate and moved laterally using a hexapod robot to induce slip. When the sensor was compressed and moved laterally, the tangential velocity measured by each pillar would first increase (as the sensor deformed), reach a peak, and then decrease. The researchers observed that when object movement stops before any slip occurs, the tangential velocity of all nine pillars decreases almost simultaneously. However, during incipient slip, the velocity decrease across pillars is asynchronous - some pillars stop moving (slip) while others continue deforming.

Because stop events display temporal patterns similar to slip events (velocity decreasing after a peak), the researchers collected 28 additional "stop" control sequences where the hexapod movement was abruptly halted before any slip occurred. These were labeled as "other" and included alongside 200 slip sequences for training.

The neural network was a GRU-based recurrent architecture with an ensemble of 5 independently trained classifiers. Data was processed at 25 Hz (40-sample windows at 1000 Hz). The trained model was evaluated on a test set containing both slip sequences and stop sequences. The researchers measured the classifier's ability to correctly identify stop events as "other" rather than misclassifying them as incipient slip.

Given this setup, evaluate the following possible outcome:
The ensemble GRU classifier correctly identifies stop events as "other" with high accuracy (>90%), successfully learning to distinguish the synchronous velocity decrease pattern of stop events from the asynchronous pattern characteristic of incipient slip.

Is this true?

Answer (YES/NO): YES